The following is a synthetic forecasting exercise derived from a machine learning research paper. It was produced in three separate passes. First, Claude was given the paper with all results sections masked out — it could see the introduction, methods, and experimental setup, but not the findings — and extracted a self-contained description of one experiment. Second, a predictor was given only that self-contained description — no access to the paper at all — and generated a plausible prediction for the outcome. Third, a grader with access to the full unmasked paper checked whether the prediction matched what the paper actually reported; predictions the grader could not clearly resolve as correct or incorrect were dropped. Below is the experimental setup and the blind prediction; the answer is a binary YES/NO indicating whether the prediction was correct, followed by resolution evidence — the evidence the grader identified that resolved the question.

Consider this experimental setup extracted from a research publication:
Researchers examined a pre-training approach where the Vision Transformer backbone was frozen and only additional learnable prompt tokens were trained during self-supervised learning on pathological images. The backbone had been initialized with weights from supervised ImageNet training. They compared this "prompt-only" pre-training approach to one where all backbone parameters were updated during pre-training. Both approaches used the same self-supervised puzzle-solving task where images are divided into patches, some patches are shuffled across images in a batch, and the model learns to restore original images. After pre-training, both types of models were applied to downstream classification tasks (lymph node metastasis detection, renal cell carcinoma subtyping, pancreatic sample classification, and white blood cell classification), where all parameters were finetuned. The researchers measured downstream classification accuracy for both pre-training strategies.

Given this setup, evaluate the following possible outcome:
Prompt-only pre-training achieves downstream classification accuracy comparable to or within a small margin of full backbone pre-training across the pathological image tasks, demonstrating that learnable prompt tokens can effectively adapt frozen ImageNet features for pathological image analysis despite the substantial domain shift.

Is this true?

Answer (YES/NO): YES